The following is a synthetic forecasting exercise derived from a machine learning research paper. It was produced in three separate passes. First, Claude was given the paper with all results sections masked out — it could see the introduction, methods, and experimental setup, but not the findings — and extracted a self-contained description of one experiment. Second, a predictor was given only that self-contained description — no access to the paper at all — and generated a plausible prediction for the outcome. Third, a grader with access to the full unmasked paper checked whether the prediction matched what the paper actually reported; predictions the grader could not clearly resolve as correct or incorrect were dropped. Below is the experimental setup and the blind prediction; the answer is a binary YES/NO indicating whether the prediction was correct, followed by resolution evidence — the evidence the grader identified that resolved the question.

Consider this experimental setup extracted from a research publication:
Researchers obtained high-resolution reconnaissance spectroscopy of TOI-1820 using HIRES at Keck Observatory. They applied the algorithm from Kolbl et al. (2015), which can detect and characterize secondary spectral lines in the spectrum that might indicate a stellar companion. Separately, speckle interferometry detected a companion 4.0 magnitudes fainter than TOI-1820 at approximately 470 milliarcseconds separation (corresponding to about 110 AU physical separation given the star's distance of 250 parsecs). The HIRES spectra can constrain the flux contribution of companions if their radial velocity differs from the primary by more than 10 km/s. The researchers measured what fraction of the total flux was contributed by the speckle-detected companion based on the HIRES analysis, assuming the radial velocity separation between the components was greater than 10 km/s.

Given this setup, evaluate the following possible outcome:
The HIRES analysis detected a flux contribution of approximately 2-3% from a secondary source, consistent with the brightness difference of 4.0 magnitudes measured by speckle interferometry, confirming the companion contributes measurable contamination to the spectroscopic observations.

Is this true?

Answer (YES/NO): NO